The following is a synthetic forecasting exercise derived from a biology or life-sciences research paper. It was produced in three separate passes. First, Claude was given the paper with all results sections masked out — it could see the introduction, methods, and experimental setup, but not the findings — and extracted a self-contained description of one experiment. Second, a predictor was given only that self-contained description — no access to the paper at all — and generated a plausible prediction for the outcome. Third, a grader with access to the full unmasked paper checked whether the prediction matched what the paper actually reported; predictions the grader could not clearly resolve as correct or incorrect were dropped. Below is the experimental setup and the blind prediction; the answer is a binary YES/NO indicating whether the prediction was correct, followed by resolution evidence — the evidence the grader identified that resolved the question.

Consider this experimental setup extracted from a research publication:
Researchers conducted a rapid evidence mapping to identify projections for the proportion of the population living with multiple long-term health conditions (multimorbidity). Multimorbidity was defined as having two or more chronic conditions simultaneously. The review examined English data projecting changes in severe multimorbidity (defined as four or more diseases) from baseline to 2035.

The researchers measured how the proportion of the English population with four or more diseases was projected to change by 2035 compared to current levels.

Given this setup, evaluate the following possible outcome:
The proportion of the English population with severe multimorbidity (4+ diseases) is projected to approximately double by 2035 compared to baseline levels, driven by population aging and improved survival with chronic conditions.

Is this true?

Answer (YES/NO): YES